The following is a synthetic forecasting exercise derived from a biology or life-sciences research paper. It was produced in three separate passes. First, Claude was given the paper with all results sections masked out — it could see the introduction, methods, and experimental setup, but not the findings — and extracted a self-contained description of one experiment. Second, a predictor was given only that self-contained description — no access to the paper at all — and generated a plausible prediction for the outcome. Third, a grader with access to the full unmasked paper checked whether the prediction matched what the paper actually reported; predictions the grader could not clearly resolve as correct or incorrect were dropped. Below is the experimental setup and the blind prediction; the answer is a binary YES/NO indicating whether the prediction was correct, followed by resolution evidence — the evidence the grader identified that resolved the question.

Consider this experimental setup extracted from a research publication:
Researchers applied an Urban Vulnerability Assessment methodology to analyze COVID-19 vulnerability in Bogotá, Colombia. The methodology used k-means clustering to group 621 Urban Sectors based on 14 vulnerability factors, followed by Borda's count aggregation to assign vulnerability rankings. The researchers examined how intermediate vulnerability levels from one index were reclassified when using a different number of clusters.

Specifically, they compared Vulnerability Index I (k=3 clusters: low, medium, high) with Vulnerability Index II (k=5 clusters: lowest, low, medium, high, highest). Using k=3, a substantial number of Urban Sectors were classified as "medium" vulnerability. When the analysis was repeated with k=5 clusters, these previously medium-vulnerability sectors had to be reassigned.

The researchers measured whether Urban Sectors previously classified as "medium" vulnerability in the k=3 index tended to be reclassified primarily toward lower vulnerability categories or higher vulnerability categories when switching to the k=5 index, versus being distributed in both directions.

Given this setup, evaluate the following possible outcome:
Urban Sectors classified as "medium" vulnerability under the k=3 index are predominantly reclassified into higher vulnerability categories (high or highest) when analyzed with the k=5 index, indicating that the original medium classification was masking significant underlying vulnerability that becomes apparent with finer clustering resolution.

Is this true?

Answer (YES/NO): NO